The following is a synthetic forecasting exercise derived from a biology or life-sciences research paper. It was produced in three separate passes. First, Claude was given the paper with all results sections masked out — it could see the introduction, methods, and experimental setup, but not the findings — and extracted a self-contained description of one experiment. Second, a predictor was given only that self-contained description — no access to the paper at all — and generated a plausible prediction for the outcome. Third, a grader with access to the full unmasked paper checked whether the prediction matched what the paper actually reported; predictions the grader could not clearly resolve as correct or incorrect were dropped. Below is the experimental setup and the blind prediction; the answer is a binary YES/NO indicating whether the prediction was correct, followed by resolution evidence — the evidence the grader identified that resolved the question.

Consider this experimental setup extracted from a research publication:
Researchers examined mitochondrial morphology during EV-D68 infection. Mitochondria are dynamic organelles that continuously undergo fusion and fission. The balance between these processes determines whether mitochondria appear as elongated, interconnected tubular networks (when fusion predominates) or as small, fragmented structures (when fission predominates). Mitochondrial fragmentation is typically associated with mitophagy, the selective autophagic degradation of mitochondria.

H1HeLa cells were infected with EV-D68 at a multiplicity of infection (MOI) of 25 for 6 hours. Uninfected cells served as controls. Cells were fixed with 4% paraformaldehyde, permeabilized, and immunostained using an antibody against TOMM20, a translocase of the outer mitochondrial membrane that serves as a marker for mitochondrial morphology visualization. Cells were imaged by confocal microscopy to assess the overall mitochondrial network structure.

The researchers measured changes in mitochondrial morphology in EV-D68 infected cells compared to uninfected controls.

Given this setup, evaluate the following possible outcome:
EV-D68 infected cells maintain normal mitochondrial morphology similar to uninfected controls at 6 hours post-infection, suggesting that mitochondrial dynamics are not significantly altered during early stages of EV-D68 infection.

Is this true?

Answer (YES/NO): NO